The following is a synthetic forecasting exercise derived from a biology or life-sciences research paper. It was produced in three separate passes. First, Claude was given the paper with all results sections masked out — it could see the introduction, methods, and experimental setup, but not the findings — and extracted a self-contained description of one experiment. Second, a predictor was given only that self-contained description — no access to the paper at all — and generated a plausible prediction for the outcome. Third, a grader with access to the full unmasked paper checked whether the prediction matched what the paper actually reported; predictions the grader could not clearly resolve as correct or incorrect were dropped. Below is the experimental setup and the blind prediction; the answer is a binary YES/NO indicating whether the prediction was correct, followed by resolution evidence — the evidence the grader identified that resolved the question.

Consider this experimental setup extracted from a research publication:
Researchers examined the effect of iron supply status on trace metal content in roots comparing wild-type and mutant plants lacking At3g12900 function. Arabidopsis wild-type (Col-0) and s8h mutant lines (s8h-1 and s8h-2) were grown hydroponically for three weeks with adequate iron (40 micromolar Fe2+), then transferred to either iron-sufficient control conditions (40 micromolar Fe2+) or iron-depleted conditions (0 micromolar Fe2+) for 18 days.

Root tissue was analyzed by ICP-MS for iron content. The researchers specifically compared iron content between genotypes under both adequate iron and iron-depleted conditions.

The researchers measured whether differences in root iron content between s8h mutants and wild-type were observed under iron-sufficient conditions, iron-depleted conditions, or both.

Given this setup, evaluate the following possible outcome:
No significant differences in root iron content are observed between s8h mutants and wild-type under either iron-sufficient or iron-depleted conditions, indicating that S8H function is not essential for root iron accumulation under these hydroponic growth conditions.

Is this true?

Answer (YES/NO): NO